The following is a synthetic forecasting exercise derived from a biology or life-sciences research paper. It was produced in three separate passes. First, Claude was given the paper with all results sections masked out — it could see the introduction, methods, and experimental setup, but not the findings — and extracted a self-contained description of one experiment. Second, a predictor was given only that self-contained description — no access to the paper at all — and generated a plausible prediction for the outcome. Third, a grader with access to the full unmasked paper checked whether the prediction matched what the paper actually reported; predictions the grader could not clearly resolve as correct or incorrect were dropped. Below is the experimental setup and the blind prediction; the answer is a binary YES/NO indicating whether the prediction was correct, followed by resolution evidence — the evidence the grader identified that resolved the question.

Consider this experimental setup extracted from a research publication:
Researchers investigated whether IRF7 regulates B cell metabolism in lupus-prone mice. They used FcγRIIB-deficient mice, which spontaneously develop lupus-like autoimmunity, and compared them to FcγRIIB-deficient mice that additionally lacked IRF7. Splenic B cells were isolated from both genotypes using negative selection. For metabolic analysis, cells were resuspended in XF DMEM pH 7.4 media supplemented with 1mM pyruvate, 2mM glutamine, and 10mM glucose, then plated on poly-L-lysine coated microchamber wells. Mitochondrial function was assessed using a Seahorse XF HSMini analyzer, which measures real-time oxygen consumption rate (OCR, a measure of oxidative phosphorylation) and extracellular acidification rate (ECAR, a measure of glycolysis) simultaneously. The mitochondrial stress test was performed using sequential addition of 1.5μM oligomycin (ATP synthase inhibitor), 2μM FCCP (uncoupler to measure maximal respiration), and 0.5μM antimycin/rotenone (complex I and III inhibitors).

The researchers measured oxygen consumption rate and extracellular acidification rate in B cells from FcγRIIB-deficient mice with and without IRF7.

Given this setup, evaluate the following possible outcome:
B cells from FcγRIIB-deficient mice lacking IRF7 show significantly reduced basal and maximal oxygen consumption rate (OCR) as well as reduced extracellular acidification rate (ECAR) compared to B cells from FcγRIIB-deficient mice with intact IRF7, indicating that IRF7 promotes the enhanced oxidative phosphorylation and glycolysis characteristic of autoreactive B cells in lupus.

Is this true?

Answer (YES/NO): YES